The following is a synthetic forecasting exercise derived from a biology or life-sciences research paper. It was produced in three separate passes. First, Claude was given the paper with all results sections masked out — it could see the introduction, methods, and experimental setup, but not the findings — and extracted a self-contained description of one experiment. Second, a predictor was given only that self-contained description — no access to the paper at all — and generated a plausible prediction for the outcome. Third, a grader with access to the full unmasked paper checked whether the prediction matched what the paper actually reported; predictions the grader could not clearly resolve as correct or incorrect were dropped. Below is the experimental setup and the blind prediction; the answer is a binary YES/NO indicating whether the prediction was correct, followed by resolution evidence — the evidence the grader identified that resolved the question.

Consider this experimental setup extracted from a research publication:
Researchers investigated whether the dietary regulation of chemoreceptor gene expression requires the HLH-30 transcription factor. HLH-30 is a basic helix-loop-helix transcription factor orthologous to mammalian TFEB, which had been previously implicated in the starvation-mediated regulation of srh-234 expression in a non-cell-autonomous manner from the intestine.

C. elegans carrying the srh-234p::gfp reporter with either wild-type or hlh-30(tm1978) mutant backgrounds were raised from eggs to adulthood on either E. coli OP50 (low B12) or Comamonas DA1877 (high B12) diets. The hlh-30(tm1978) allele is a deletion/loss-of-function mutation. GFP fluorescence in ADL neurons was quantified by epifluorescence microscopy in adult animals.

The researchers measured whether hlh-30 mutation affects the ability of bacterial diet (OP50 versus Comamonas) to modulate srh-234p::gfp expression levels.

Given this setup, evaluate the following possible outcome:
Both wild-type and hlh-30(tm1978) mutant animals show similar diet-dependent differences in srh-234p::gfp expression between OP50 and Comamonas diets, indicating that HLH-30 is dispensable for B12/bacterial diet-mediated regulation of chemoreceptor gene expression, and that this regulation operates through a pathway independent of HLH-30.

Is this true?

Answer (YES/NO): YES